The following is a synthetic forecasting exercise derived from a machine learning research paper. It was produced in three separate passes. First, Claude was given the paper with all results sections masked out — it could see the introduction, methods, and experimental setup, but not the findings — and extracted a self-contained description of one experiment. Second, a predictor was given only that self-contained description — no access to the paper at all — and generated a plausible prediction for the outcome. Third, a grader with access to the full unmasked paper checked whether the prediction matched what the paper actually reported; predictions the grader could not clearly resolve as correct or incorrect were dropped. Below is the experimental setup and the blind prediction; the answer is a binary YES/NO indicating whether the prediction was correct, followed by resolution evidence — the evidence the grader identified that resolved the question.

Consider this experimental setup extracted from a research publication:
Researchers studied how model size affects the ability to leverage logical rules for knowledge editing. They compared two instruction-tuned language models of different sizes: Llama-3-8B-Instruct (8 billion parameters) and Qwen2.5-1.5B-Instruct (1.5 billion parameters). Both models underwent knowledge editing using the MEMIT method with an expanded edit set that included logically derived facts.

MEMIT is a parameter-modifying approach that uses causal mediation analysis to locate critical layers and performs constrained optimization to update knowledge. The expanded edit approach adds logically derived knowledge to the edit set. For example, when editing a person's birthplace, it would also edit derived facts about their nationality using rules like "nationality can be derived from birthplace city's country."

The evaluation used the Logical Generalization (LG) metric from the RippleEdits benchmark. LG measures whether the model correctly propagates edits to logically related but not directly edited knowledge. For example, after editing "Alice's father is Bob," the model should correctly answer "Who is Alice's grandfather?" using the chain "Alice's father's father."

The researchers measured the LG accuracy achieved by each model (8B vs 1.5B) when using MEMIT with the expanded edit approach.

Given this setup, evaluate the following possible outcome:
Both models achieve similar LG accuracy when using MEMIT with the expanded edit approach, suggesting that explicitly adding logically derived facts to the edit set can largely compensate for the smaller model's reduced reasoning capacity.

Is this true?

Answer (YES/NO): YES